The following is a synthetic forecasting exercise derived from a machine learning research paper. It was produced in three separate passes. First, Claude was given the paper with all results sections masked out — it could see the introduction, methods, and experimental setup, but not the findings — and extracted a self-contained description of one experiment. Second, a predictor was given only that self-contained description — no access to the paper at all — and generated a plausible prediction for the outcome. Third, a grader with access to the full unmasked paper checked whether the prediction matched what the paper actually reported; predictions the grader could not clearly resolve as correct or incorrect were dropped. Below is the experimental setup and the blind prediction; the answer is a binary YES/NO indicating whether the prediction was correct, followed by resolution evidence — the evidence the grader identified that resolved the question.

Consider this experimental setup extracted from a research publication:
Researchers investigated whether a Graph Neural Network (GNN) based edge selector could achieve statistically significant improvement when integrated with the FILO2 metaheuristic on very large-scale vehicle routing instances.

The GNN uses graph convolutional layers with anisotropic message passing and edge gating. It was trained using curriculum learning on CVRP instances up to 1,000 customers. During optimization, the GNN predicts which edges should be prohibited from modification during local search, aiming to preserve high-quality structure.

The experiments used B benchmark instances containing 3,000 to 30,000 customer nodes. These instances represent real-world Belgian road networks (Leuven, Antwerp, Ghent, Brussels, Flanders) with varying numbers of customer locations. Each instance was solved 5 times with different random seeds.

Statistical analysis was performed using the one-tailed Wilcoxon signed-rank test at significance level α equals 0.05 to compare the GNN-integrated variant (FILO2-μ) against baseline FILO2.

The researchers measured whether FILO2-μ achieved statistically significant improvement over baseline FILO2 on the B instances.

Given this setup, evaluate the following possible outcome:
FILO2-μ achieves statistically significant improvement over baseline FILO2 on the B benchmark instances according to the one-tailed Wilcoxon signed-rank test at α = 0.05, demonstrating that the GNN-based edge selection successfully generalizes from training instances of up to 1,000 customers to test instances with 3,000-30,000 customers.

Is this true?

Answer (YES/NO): YES